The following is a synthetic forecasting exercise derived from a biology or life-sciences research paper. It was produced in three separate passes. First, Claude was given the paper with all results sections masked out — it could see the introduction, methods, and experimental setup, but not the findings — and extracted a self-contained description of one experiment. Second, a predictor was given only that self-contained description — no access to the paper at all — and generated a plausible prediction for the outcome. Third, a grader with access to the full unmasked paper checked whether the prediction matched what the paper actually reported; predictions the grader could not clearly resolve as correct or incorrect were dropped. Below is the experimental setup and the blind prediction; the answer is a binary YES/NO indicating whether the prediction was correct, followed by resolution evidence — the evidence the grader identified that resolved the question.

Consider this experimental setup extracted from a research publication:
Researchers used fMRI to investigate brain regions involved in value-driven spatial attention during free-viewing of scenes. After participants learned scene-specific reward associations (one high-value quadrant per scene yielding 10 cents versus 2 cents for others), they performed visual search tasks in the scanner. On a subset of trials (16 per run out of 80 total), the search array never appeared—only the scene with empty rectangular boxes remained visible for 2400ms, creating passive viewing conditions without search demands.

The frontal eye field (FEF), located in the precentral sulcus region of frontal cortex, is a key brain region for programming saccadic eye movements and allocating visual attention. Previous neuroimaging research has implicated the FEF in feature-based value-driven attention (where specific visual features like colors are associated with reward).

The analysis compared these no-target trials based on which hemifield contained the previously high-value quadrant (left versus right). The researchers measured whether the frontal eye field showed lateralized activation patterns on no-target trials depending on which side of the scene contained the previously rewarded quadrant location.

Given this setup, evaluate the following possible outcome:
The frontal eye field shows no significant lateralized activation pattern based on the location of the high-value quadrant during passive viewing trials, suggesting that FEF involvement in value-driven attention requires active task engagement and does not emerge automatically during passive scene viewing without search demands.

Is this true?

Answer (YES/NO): YES